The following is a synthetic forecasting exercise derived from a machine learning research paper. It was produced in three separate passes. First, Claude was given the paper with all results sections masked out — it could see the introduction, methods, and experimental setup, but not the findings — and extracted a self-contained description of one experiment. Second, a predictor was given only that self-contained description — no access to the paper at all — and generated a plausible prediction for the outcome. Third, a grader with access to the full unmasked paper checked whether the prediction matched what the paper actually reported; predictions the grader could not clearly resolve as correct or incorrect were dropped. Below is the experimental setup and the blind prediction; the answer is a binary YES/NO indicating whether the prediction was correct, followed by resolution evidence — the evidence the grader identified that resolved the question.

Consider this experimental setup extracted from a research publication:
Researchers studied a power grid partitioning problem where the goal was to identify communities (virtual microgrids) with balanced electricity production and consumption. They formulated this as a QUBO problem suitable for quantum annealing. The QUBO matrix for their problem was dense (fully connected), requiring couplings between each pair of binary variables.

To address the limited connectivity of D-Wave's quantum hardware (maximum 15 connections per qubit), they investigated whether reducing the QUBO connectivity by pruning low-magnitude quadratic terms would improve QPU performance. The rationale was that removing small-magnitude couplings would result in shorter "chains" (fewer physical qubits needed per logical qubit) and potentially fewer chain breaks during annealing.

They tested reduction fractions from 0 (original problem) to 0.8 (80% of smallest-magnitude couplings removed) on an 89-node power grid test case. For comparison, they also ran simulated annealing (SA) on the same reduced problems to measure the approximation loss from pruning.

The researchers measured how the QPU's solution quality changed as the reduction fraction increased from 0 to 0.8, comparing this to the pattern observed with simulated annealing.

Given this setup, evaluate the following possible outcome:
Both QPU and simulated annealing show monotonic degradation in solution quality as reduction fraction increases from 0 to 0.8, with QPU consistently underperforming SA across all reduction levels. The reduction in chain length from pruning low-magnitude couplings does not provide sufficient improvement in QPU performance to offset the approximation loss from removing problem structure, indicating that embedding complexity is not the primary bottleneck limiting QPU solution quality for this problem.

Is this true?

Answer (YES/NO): NO